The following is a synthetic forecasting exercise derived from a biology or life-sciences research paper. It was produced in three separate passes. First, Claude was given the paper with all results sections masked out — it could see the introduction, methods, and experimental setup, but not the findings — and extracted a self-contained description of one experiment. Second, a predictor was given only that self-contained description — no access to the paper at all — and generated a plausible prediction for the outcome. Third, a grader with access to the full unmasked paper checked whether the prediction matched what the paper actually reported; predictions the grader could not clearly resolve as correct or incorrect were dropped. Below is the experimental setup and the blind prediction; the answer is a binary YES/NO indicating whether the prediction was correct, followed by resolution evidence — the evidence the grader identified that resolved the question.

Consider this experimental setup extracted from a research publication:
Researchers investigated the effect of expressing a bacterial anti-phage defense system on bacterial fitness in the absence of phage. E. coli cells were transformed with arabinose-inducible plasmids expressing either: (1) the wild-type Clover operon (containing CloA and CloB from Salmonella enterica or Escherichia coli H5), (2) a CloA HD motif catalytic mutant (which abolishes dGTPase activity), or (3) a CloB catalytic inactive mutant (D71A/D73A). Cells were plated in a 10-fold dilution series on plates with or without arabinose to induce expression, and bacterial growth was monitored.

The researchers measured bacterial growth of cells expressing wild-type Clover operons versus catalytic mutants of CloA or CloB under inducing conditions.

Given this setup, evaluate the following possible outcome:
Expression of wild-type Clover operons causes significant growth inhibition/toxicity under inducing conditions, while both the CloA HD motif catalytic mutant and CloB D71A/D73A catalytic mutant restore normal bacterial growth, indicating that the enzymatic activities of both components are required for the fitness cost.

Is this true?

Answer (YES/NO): NO